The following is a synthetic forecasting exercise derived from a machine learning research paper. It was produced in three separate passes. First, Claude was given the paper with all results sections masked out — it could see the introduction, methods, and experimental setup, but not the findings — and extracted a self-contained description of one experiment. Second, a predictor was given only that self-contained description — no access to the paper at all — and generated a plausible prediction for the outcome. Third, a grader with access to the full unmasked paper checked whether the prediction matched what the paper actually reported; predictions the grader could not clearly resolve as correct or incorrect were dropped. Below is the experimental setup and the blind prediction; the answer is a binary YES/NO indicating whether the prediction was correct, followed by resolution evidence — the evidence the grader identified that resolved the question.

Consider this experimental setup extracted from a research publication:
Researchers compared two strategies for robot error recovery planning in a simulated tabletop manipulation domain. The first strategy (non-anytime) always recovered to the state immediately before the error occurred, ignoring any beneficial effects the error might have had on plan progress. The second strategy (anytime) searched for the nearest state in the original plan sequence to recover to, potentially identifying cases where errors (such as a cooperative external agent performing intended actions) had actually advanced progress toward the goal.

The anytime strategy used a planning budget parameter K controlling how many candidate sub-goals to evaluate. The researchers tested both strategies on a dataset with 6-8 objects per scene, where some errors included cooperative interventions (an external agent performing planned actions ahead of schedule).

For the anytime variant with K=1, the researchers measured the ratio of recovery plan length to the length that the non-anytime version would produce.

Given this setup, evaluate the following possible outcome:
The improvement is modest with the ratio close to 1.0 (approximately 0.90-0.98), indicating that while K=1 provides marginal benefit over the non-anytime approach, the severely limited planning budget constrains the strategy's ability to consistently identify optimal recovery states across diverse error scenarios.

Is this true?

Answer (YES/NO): NO